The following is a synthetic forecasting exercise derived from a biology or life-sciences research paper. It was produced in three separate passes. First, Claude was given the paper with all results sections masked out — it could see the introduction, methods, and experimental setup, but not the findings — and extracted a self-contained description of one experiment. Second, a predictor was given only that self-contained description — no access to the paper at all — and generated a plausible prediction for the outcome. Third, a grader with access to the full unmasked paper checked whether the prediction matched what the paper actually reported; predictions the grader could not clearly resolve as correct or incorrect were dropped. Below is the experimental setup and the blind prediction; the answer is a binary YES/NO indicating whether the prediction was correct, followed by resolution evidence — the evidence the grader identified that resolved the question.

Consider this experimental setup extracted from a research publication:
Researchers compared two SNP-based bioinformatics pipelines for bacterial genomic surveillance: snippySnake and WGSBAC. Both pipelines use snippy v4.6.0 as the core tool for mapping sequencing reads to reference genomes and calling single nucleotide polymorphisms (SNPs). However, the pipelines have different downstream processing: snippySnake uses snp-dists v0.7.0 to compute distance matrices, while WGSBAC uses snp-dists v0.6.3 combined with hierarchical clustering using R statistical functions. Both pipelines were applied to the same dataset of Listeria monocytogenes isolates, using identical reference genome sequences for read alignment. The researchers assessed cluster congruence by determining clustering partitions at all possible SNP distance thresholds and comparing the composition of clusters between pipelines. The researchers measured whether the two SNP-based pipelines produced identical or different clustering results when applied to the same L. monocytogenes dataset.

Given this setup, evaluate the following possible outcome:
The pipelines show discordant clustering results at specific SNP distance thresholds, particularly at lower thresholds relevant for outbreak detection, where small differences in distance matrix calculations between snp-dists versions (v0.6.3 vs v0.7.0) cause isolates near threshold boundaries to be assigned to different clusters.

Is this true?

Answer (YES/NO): NO